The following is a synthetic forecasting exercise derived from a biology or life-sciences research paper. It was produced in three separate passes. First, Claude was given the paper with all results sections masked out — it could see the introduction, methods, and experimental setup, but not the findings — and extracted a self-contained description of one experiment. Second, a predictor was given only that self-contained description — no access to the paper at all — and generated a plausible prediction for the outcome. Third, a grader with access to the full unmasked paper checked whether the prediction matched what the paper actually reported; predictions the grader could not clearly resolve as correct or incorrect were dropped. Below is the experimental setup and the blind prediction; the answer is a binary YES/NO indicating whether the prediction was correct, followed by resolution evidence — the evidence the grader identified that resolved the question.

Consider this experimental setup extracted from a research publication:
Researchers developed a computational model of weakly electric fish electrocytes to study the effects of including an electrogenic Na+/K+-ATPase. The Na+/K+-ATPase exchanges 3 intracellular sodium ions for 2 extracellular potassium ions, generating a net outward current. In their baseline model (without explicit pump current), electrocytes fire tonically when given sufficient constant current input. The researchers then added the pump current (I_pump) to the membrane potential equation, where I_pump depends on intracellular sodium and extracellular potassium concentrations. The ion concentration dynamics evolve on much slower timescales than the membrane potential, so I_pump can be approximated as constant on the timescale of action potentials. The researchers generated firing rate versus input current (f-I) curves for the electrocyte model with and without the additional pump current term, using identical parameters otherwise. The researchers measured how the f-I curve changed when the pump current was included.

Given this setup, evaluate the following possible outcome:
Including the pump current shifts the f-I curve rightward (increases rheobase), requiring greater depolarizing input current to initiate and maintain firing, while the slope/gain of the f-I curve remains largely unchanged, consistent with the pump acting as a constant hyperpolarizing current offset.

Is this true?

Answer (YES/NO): YES